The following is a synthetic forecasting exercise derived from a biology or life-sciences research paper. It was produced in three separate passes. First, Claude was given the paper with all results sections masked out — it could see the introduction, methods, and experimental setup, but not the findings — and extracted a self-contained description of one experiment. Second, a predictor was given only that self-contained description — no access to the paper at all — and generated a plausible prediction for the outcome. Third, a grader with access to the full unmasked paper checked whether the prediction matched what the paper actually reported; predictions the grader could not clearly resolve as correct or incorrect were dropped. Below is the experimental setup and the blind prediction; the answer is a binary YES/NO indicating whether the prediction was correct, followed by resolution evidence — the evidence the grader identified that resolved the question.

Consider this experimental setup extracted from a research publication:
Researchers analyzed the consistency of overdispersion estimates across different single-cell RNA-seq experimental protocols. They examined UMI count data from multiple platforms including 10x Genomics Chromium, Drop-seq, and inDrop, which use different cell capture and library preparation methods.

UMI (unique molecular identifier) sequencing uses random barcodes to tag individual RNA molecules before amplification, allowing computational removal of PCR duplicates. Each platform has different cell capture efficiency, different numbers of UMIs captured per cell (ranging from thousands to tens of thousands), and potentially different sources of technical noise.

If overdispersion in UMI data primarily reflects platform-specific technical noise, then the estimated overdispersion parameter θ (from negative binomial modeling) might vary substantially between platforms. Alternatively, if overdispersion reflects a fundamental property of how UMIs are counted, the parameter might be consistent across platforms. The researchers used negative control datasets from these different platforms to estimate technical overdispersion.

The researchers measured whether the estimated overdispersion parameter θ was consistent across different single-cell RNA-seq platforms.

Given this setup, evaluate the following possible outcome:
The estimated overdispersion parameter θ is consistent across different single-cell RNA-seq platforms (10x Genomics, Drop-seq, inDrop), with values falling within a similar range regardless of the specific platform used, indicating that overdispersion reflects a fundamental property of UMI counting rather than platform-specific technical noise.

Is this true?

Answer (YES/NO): YES